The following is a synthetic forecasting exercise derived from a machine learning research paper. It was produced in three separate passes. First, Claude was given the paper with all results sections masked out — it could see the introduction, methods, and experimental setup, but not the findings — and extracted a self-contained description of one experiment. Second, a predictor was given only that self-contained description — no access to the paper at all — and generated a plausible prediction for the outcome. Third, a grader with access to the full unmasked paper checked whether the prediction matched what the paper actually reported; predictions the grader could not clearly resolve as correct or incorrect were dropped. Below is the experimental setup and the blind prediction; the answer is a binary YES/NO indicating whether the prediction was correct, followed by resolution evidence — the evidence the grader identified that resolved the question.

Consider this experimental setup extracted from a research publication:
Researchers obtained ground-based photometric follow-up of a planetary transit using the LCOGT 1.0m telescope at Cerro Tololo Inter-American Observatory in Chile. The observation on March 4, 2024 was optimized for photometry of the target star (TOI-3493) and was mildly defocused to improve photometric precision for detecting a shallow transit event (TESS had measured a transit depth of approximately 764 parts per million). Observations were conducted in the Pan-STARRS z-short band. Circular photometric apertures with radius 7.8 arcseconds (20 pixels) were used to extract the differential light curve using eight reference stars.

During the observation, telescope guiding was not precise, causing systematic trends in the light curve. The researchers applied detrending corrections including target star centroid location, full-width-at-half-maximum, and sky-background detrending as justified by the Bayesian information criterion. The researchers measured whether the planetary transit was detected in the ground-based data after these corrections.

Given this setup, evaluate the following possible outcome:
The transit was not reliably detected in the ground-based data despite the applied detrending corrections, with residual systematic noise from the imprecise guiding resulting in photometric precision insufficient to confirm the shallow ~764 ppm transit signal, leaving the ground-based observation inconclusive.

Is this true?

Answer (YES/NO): NO